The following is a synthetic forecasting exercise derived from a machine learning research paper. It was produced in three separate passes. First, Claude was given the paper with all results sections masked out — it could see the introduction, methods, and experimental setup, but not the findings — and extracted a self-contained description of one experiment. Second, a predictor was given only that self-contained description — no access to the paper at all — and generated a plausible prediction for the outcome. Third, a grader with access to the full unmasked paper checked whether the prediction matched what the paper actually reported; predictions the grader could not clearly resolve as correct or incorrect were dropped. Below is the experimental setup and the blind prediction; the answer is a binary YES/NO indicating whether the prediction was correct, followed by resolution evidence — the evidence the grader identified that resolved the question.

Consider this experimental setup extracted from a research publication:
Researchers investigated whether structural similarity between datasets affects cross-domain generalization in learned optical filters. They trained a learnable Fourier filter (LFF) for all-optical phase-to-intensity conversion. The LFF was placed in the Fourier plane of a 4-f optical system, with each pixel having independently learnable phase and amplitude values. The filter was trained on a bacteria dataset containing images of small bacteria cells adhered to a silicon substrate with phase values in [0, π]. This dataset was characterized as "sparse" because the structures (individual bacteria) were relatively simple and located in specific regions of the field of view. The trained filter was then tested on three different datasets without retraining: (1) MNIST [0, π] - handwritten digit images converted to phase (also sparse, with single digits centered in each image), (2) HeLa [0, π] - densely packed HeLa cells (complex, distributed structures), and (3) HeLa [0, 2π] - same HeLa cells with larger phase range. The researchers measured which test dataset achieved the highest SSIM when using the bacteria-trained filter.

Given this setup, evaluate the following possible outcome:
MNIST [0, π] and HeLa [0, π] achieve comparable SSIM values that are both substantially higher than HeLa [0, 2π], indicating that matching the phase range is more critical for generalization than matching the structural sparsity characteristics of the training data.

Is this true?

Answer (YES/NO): NO